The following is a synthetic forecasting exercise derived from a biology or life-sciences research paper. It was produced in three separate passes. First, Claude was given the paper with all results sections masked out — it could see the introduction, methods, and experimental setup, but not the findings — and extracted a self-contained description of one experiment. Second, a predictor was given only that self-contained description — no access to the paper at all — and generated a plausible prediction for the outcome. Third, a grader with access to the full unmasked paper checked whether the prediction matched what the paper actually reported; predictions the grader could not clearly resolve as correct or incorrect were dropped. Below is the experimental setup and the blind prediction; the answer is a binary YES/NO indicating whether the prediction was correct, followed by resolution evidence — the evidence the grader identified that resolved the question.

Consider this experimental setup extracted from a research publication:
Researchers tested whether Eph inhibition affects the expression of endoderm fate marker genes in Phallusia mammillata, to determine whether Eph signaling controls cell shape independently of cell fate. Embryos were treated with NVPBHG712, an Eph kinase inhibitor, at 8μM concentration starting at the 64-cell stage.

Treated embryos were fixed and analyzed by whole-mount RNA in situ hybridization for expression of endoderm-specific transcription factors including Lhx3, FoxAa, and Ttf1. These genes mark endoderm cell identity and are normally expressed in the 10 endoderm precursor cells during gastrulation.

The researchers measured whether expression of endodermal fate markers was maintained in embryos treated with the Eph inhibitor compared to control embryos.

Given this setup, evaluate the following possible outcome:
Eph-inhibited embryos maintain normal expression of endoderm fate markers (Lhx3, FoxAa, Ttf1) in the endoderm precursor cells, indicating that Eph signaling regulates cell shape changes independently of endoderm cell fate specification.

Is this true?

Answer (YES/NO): YES